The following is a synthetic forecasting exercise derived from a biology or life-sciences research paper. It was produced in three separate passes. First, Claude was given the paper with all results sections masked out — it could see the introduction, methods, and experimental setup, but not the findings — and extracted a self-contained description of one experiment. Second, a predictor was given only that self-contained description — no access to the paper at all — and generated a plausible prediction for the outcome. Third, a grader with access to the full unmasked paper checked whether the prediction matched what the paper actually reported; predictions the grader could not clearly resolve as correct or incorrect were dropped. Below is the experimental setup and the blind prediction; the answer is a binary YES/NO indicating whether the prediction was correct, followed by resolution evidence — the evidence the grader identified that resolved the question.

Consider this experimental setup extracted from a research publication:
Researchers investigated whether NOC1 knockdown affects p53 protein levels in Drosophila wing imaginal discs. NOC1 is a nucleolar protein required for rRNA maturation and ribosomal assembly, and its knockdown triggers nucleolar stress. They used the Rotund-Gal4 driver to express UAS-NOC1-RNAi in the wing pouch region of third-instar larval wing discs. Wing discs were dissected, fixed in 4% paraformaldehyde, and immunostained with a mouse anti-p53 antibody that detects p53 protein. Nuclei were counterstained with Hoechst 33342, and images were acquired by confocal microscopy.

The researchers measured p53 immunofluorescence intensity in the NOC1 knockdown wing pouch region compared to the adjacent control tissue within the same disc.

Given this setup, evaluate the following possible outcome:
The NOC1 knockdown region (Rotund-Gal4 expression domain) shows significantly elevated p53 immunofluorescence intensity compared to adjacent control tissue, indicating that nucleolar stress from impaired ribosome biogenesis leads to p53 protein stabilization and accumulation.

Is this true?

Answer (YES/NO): YES